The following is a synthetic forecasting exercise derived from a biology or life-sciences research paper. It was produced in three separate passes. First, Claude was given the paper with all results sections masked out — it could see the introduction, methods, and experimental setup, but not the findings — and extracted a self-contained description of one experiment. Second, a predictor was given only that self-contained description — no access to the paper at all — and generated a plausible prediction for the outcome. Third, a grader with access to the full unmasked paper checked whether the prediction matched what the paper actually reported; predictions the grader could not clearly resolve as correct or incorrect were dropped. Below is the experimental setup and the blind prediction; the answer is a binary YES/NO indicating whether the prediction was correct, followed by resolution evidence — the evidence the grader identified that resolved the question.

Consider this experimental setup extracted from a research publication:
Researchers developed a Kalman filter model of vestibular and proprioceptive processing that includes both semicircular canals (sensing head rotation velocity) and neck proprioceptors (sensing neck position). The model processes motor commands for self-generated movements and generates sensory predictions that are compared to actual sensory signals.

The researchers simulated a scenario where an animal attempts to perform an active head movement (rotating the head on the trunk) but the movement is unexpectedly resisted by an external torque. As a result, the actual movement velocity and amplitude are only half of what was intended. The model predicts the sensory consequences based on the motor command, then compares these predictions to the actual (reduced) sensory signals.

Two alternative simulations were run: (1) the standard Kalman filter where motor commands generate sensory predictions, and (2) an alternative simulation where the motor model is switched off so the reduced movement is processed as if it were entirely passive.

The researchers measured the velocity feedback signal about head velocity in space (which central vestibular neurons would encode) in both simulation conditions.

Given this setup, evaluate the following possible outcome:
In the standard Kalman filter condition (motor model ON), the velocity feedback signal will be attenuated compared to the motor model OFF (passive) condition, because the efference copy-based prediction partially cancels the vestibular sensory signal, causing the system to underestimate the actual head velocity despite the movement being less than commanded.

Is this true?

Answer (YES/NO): NO